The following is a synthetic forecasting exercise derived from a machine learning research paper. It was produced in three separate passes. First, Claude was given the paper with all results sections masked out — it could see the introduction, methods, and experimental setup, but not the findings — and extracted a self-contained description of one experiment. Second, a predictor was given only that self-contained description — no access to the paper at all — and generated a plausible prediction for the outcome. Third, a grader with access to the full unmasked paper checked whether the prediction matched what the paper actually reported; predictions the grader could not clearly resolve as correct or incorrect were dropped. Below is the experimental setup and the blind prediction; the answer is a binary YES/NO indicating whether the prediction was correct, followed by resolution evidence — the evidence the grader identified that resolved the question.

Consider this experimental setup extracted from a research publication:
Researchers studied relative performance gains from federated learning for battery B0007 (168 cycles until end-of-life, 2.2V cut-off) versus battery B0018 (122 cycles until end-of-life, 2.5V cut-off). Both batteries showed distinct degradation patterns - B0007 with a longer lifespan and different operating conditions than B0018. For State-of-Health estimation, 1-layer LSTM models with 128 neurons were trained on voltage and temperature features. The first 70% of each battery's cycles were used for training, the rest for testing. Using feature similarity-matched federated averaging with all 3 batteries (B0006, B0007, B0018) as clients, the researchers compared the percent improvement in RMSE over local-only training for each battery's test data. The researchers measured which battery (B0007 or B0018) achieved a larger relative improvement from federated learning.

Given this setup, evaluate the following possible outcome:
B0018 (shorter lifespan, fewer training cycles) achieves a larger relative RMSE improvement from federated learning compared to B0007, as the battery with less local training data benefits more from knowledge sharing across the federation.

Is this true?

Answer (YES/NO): YES